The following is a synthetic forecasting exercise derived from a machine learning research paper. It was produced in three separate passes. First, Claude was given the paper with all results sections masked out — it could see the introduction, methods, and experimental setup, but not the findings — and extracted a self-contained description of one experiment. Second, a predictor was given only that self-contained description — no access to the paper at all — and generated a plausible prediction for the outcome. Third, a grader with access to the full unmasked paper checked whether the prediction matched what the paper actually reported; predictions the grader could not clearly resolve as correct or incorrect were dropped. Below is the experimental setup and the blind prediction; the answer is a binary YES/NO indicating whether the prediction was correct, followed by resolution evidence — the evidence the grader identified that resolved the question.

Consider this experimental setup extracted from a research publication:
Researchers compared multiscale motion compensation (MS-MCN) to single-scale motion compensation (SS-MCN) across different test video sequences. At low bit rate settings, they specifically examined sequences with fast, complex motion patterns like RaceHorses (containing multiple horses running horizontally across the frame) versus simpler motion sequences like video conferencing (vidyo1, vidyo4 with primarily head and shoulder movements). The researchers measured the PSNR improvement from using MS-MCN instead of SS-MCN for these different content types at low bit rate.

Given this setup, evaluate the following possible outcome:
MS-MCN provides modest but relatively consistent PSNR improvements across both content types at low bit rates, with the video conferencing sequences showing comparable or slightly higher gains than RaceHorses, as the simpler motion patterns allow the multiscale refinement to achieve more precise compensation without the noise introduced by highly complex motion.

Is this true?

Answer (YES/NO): NO